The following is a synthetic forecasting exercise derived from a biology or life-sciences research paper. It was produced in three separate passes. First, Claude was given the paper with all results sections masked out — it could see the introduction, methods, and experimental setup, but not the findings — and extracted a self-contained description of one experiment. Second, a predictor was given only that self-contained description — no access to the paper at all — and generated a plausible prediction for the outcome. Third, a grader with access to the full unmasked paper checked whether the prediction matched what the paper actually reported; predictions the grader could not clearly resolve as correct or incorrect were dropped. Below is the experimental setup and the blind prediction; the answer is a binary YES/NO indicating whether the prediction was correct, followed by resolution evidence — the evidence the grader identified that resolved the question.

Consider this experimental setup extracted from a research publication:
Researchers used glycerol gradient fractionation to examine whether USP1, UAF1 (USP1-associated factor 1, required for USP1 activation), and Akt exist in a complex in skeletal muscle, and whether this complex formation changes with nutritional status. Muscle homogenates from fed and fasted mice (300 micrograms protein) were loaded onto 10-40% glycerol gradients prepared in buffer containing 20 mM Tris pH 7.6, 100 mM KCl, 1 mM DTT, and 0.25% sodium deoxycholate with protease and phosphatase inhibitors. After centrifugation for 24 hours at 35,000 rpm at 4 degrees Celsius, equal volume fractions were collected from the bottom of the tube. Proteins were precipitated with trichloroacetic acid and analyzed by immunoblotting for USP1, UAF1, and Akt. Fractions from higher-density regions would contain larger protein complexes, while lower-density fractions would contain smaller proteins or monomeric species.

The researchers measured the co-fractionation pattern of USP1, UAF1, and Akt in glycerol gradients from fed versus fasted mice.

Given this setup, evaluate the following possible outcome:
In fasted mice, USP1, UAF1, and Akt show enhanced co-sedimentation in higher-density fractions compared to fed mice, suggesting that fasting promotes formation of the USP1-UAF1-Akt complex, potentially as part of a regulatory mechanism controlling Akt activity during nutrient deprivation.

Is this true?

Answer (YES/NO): YES